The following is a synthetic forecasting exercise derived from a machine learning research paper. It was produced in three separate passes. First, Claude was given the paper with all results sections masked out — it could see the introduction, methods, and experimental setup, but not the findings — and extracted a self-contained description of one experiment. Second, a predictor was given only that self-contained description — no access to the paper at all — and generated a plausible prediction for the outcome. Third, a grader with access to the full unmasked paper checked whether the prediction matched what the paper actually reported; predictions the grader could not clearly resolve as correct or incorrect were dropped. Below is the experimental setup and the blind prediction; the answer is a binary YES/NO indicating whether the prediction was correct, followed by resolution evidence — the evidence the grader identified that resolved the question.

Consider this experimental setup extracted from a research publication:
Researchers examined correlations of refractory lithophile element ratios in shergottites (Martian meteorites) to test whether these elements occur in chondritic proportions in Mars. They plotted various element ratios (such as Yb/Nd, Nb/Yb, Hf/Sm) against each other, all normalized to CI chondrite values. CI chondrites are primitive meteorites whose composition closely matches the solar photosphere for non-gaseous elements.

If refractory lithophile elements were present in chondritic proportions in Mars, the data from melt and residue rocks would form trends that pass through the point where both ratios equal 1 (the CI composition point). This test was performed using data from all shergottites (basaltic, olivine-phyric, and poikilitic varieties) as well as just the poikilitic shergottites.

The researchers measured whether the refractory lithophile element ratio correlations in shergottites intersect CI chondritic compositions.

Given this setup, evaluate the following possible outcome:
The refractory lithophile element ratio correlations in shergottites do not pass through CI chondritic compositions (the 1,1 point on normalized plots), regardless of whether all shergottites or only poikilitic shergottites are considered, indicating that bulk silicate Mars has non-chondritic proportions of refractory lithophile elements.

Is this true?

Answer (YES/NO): NO